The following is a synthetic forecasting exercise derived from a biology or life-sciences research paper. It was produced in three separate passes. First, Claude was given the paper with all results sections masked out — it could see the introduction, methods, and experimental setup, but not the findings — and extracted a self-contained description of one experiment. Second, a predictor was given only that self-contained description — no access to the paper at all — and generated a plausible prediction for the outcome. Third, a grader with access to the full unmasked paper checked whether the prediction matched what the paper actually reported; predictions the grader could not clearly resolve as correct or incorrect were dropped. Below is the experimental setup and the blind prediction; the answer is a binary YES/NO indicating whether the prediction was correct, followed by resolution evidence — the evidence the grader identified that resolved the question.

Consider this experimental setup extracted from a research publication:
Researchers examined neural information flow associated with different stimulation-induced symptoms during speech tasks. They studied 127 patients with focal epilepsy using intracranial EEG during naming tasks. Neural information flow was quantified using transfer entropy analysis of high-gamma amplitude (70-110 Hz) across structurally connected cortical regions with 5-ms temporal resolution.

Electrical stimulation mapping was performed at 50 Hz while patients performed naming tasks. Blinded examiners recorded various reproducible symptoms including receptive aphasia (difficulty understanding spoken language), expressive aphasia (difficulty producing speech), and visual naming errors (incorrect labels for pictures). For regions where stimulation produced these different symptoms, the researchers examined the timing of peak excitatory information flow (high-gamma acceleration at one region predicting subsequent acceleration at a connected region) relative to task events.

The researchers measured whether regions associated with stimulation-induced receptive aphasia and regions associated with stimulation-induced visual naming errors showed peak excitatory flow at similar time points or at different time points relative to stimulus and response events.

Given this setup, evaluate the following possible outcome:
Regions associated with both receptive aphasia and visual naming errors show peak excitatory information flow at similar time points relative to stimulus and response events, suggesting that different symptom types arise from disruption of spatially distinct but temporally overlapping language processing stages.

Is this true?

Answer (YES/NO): NO